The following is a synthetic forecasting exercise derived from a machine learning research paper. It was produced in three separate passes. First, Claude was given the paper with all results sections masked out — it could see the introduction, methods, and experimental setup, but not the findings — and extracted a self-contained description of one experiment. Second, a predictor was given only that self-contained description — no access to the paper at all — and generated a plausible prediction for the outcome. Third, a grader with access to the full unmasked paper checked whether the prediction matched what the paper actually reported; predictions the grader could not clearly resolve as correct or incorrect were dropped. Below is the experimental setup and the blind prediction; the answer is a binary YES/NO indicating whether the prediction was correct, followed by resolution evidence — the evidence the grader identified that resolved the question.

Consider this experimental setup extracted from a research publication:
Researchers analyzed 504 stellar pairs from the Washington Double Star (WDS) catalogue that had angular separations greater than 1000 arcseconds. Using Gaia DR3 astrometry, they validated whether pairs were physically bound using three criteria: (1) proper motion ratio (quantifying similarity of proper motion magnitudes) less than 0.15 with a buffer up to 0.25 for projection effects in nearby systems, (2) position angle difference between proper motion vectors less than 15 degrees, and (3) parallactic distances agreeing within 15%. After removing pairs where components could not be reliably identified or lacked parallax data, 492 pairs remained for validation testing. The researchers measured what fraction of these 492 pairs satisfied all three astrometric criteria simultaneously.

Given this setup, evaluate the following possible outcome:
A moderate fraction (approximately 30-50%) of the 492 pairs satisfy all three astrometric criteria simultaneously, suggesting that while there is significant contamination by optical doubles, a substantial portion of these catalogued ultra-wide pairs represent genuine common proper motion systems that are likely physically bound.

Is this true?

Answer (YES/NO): YES